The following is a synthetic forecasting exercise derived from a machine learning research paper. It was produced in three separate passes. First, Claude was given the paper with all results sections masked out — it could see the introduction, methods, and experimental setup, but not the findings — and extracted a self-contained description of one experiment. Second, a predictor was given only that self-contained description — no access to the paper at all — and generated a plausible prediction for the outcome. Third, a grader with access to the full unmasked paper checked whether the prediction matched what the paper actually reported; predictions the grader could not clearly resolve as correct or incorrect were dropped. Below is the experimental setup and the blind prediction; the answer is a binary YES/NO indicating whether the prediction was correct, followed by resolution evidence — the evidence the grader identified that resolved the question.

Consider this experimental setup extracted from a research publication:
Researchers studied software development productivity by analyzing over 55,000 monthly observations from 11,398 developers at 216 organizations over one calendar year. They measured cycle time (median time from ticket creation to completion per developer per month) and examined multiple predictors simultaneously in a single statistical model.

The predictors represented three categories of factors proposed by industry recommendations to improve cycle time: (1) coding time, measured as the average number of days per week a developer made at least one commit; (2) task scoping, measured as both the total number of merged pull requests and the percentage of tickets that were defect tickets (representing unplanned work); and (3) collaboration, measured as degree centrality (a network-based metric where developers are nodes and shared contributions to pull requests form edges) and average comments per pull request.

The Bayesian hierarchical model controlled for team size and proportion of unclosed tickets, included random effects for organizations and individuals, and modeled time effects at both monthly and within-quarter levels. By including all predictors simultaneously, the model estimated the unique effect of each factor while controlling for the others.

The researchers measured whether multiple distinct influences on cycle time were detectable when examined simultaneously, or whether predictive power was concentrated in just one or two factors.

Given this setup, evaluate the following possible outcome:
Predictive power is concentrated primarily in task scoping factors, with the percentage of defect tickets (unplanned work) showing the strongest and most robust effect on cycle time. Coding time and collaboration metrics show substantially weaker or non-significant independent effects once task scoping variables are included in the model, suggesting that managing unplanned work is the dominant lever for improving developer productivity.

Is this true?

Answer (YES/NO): NO